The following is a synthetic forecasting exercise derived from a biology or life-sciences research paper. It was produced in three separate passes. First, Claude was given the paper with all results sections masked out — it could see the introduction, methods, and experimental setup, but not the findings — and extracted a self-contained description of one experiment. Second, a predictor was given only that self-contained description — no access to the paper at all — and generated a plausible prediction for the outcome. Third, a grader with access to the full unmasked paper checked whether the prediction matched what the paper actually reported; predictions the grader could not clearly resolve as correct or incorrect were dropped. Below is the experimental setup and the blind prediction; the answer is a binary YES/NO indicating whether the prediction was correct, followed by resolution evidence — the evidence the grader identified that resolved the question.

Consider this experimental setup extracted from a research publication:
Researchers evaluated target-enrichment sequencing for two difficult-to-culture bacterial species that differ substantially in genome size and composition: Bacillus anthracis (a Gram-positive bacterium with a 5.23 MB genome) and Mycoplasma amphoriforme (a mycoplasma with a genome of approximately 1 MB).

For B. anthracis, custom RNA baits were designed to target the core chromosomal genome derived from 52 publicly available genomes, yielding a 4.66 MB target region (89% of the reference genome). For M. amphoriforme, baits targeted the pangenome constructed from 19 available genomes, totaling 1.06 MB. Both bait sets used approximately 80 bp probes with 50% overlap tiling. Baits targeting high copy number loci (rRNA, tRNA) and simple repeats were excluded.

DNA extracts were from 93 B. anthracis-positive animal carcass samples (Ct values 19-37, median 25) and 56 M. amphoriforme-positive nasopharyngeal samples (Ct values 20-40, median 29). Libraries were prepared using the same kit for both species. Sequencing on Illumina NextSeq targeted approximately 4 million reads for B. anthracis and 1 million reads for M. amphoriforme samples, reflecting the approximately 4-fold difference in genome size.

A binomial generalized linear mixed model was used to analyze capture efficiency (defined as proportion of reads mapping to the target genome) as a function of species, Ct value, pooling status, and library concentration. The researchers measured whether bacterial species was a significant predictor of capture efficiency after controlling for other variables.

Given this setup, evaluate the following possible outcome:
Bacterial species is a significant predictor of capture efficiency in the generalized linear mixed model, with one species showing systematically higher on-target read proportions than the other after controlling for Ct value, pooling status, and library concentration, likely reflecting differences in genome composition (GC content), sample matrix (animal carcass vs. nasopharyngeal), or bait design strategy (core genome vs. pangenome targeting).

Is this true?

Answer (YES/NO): NO